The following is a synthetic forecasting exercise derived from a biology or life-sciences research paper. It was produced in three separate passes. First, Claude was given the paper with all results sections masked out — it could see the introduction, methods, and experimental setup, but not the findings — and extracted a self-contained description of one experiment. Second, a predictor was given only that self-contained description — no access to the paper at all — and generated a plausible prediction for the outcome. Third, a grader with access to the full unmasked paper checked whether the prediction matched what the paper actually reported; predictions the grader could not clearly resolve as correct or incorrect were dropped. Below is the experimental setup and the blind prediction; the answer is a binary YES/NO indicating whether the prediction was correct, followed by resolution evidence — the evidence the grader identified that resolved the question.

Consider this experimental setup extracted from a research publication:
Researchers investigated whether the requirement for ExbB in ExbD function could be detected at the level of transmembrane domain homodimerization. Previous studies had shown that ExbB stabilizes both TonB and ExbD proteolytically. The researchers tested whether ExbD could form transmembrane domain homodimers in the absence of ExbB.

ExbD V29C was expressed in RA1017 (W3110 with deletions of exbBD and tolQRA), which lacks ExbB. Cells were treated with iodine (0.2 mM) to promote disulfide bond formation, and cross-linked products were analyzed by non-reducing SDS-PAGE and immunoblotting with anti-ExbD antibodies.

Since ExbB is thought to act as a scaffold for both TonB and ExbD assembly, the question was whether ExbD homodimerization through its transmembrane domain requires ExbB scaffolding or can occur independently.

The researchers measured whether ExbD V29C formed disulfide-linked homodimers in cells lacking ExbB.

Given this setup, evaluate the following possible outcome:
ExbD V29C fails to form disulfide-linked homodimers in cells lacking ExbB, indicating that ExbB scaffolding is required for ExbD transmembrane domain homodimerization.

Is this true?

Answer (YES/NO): YES